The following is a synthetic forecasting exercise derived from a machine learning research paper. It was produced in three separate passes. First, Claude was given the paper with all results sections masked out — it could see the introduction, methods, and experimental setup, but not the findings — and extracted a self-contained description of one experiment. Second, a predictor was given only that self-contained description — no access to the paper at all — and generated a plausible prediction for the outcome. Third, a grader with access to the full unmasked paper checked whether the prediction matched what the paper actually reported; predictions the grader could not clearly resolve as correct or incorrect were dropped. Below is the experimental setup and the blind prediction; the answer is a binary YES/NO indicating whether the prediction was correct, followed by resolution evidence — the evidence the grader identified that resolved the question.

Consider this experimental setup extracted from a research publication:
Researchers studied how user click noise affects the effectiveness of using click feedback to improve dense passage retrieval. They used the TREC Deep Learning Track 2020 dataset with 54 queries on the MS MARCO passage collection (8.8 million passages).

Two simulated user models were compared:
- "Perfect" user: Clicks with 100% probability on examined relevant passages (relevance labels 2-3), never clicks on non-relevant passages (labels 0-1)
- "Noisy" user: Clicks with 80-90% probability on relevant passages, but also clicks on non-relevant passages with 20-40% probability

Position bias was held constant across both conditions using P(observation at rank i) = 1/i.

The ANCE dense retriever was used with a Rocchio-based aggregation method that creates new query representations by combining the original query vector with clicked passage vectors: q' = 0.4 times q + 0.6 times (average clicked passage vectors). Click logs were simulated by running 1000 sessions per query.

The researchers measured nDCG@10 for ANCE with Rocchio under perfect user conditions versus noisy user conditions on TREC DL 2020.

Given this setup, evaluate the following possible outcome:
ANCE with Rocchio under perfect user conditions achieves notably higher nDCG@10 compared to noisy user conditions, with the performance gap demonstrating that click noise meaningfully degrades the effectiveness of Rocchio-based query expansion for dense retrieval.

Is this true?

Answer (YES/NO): YES